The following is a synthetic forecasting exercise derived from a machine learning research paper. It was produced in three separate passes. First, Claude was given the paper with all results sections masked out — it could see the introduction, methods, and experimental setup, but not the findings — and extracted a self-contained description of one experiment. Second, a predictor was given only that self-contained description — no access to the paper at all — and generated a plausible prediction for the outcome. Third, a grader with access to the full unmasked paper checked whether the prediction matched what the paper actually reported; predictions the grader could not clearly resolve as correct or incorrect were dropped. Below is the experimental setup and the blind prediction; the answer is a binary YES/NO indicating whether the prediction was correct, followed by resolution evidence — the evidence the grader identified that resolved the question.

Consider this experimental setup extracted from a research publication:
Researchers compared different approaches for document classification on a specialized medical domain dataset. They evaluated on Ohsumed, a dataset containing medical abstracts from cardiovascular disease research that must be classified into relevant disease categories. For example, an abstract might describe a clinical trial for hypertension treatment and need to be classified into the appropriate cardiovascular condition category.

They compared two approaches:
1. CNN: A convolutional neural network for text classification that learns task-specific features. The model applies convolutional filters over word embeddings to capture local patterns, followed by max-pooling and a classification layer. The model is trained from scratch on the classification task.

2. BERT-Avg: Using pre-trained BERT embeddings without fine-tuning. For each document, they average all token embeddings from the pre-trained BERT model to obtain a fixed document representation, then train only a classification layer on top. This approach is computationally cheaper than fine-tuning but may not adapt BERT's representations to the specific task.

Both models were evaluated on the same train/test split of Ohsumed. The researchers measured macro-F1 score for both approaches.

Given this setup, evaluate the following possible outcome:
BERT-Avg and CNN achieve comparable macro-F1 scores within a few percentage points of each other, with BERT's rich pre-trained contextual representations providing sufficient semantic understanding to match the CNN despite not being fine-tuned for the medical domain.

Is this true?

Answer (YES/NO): NO